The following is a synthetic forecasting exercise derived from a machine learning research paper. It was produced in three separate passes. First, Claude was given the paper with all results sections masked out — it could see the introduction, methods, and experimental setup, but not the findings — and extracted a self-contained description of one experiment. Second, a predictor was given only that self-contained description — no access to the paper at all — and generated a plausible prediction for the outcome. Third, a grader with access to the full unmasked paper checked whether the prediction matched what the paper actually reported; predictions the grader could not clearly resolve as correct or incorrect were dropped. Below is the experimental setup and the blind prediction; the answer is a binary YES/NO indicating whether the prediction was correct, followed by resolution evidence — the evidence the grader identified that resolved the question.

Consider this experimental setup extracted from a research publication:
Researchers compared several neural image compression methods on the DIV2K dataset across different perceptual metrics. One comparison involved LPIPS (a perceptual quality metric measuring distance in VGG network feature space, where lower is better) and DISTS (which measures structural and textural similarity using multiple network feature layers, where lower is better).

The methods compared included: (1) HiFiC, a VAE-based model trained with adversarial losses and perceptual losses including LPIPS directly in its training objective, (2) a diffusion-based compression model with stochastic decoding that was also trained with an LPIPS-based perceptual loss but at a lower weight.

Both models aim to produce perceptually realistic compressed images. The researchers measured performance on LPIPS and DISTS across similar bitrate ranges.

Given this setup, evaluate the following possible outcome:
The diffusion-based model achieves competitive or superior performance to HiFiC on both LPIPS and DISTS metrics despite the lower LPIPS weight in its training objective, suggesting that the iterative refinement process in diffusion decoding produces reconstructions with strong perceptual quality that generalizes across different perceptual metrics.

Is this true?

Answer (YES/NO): NO